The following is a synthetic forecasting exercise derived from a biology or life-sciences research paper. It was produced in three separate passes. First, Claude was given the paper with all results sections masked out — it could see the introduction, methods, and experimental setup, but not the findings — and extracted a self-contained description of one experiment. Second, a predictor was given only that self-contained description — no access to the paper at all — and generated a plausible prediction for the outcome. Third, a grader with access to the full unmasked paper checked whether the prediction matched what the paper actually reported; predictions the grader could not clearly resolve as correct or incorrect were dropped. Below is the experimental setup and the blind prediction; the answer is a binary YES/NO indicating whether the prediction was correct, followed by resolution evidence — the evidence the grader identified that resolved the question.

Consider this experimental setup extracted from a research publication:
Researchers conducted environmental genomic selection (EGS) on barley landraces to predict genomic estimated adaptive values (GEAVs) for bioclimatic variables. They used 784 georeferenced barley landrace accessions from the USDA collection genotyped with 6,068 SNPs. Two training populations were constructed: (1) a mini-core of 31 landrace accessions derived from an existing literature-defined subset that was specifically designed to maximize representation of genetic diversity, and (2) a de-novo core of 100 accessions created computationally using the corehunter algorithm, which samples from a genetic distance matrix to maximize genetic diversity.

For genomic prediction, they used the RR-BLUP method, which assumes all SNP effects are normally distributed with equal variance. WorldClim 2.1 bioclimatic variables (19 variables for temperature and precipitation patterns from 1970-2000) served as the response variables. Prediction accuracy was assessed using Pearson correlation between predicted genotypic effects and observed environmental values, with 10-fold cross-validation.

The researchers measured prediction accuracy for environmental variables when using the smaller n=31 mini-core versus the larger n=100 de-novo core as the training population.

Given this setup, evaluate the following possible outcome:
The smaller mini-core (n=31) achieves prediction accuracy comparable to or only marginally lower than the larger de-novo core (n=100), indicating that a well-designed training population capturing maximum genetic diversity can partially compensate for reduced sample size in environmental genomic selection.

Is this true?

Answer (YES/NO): YES